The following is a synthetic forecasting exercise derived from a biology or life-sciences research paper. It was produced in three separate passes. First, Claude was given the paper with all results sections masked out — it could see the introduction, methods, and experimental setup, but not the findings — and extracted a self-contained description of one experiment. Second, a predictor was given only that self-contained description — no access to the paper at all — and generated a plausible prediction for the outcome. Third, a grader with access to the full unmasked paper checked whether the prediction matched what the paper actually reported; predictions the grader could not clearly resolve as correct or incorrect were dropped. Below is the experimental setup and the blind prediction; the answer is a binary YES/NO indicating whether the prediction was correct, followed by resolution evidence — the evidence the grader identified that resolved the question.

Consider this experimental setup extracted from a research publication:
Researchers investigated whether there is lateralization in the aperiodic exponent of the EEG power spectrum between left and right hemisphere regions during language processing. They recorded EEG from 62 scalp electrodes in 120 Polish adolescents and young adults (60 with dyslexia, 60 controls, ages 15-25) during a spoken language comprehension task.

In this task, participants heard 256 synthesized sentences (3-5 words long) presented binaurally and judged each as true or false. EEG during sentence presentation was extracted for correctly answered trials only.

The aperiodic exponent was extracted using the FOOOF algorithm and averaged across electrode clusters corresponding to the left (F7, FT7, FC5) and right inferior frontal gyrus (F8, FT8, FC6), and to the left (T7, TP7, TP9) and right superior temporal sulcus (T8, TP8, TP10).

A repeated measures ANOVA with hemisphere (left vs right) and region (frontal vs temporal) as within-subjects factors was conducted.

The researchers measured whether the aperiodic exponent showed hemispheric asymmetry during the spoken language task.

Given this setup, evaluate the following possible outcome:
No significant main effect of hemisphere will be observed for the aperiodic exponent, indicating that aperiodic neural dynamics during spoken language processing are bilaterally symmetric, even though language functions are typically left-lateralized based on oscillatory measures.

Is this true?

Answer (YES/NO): YES